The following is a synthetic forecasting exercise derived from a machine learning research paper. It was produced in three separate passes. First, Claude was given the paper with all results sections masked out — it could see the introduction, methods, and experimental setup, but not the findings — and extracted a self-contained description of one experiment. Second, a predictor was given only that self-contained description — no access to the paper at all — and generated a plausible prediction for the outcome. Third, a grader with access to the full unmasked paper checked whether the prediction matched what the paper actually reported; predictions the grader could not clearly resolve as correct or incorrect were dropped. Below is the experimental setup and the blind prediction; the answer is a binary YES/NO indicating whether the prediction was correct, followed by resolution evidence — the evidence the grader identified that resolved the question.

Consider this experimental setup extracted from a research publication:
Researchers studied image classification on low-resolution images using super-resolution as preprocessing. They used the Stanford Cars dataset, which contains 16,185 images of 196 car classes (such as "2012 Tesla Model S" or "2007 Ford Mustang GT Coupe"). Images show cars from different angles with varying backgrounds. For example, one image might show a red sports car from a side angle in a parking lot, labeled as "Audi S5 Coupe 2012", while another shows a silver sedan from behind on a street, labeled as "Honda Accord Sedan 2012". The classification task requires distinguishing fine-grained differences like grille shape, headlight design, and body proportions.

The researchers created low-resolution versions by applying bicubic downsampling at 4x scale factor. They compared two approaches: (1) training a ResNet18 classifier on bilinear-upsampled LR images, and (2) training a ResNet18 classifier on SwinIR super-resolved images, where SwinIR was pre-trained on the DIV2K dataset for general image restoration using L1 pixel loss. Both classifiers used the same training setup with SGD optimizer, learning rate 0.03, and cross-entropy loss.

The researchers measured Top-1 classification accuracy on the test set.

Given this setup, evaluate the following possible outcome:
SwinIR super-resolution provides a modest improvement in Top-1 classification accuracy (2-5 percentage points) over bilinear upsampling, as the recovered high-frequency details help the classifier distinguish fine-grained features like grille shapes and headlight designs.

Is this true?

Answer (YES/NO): NO